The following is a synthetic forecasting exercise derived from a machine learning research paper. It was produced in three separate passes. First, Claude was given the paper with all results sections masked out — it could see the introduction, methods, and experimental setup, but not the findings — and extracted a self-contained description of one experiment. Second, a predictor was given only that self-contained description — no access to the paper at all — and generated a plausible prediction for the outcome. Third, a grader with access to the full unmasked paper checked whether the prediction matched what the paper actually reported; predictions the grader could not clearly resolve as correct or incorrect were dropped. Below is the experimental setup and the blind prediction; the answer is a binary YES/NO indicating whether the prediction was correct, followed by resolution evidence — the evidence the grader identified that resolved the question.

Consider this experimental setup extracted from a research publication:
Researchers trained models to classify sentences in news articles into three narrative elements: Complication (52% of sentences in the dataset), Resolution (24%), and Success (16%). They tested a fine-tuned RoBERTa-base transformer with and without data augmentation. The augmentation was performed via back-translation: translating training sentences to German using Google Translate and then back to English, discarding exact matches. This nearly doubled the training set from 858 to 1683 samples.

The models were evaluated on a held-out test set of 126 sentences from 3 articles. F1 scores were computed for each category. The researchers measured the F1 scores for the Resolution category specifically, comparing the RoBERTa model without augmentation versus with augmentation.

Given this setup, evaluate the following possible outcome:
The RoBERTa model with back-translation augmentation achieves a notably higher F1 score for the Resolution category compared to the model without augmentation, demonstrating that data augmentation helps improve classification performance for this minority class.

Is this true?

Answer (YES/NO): NO